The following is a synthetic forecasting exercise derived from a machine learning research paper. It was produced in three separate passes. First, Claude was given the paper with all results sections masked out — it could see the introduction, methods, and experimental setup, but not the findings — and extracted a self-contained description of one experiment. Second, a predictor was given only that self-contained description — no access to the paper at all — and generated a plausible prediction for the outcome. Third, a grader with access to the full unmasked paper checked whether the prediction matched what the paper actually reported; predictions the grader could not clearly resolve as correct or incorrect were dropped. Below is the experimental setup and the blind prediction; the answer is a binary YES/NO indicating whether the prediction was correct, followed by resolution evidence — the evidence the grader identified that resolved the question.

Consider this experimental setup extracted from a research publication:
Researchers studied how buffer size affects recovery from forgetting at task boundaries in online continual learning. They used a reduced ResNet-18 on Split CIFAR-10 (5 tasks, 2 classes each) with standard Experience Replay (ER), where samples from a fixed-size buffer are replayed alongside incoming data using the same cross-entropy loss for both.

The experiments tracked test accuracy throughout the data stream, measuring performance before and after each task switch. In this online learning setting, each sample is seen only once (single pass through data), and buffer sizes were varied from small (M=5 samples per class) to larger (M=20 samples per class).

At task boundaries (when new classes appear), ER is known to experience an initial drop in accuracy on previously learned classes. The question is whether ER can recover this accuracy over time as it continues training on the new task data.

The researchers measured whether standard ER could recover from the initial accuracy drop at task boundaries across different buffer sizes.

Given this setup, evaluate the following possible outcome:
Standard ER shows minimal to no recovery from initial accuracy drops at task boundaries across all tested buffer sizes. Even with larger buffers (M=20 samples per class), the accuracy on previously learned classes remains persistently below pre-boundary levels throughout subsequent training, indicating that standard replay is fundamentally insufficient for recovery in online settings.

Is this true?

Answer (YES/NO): NO